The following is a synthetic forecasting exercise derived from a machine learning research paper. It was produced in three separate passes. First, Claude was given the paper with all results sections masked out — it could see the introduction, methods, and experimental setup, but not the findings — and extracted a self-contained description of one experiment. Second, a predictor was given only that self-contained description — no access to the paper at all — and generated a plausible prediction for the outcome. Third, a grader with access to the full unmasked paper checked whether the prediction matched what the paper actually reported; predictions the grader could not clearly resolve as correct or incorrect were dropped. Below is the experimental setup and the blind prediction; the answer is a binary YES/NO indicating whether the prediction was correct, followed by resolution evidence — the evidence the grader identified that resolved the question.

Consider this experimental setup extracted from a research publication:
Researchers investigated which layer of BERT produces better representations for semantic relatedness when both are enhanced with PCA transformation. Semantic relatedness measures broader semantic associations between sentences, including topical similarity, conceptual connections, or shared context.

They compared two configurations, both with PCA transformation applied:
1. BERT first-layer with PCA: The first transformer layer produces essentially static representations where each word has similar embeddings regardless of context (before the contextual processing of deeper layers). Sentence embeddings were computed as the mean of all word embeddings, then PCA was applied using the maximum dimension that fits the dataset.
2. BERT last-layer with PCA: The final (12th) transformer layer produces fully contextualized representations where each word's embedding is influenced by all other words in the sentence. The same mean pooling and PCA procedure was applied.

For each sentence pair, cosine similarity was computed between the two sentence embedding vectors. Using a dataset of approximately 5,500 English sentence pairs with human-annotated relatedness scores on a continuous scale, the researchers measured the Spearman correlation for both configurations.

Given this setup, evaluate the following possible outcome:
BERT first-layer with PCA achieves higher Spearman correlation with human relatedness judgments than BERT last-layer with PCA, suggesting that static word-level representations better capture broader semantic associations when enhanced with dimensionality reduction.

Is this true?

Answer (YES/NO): YES